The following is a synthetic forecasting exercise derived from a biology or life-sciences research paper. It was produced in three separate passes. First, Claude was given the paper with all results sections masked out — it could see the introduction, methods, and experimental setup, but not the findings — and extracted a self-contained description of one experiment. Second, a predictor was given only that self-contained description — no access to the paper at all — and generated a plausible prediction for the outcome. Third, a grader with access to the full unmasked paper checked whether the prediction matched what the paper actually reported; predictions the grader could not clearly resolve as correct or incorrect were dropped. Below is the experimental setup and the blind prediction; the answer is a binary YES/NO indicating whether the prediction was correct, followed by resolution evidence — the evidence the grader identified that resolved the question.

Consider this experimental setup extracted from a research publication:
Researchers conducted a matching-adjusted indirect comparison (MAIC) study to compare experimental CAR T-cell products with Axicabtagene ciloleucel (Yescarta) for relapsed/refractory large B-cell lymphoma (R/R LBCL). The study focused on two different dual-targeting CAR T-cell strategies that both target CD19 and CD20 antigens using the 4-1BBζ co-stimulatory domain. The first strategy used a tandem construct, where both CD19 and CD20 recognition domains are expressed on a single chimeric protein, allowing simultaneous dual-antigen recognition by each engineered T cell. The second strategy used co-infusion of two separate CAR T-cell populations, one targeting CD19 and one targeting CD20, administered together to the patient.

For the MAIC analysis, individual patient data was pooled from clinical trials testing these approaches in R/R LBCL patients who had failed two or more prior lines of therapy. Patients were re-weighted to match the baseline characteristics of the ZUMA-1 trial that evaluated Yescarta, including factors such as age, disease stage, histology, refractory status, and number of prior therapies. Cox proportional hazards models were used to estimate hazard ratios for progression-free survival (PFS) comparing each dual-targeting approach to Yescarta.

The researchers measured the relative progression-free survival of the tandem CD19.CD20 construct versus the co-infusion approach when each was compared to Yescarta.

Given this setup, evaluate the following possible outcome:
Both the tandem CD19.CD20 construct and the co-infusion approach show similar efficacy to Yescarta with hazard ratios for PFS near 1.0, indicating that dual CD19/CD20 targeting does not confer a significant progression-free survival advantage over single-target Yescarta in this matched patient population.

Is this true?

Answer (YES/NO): NO